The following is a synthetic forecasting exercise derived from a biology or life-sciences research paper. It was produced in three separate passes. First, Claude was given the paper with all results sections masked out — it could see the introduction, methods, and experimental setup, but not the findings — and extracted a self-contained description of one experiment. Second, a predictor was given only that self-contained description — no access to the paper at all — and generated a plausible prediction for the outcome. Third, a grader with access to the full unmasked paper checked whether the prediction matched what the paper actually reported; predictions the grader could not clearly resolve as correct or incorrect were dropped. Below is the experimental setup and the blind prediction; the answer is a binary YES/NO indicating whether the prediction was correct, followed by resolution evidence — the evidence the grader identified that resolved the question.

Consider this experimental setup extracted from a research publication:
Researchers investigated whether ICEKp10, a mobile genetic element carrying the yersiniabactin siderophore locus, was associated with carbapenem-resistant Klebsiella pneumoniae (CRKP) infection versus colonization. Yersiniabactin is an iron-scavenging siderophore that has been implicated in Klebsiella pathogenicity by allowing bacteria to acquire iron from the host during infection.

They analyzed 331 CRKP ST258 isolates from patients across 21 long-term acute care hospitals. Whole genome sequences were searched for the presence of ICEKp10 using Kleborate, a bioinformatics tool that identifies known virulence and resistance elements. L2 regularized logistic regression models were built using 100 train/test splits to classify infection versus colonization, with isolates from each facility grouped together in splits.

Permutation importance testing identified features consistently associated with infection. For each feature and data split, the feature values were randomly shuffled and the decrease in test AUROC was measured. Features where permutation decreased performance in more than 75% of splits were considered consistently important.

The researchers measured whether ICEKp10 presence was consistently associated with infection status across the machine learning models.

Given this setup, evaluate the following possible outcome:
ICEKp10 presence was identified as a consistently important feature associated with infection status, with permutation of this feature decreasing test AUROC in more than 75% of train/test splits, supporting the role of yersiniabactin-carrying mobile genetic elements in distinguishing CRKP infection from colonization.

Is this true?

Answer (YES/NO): YES